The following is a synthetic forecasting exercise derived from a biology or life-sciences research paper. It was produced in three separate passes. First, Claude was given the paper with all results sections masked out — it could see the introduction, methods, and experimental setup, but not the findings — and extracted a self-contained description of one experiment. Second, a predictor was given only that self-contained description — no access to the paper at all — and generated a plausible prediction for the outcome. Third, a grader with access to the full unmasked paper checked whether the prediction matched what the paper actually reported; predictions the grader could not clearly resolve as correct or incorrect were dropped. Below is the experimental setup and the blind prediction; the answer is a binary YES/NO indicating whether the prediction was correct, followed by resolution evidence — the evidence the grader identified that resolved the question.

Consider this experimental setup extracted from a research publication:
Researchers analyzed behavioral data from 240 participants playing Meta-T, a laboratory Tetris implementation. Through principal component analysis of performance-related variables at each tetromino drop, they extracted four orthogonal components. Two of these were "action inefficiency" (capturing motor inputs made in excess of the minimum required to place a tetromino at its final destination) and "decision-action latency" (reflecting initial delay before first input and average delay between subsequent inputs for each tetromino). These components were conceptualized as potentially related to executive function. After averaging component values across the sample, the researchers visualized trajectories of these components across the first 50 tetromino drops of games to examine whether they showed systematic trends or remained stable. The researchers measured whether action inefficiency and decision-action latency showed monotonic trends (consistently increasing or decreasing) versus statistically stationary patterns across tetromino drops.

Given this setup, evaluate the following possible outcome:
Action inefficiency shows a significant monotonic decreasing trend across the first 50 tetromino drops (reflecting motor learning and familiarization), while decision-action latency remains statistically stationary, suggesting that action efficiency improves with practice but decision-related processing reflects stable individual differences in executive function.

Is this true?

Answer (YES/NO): NO